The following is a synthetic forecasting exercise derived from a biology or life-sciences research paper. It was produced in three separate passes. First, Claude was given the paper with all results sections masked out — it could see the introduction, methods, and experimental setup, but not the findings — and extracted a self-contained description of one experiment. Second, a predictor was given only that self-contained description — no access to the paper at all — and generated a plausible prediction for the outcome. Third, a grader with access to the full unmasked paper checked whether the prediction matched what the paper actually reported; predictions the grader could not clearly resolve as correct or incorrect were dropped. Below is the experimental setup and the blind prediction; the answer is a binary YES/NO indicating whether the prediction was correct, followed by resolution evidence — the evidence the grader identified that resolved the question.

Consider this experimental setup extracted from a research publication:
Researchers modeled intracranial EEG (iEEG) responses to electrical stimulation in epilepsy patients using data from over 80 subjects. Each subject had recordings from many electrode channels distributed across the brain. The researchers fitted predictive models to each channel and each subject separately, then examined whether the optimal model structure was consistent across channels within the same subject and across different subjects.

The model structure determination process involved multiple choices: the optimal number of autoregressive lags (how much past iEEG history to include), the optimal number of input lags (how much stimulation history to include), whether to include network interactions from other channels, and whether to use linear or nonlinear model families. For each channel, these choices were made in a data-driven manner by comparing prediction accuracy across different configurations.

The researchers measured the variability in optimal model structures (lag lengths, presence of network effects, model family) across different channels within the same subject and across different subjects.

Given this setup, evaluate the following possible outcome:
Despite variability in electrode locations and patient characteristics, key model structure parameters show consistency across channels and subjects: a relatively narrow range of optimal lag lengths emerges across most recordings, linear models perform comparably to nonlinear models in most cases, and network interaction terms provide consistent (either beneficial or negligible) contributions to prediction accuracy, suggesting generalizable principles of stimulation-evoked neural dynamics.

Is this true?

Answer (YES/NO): NO